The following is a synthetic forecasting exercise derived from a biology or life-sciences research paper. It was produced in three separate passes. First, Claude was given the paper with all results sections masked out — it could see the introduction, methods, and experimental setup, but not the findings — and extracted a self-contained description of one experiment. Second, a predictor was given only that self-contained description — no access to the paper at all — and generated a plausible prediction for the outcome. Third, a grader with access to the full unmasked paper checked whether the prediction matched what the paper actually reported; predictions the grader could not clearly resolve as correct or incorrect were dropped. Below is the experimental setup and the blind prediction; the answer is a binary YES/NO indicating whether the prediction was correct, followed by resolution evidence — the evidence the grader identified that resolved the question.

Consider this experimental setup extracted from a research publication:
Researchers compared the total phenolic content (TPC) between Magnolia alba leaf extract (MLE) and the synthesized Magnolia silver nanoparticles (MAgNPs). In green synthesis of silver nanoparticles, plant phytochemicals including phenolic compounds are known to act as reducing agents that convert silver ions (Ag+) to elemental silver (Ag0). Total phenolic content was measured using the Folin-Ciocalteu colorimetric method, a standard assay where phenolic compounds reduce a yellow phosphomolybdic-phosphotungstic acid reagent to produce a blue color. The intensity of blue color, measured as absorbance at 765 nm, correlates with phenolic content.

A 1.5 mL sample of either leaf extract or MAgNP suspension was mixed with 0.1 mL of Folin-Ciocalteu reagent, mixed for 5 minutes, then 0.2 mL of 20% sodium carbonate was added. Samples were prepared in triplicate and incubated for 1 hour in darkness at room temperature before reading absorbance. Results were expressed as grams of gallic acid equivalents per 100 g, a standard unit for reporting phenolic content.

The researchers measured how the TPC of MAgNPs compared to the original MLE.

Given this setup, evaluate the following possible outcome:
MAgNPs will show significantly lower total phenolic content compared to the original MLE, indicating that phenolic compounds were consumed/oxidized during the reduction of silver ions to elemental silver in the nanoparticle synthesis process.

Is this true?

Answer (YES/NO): NO